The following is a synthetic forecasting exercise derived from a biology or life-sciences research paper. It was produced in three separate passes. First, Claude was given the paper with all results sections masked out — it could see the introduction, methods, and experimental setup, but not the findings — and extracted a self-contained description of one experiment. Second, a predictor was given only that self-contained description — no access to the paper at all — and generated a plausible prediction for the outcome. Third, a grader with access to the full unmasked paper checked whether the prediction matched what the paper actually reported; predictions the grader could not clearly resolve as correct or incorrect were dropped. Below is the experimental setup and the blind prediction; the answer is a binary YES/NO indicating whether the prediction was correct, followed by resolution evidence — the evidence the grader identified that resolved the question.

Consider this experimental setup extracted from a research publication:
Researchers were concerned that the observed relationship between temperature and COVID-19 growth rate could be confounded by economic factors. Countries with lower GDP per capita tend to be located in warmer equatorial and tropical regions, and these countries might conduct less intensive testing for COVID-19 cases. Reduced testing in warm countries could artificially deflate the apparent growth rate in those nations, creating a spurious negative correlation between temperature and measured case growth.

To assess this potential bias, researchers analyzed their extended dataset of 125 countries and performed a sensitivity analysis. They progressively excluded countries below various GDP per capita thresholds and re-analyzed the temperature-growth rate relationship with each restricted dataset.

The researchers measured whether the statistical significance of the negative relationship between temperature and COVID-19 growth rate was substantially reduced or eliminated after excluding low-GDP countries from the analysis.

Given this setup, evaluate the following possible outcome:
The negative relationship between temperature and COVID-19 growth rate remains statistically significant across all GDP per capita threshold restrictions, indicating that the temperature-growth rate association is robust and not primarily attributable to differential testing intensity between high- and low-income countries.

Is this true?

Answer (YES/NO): YES